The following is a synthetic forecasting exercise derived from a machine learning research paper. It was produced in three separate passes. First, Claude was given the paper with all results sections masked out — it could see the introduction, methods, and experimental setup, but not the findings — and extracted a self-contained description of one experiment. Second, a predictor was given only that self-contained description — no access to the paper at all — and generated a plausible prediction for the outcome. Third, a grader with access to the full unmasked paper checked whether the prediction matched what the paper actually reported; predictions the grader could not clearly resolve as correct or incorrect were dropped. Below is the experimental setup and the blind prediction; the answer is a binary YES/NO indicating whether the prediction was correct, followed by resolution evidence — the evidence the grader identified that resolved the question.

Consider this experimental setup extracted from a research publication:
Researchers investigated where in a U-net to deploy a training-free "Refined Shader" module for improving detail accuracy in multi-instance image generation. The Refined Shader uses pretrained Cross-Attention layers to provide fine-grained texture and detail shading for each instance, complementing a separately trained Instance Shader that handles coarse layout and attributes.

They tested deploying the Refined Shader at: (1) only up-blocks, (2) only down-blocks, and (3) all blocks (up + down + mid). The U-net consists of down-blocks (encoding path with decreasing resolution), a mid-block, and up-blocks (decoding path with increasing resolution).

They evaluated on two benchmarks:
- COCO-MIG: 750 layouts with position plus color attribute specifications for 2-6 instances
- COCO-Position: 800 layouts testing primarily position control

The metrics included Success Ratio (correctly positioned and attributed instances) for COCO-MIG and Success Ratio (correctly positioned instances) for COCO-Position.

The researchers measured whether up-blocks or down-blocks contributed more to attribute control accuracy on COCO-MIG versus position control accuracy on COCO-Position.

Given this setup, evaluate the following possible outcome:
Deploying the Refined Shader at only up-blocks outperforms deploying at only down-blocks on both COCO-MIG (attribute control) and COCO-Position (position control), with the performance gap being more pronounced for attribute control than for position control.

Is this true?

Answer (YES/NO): NO